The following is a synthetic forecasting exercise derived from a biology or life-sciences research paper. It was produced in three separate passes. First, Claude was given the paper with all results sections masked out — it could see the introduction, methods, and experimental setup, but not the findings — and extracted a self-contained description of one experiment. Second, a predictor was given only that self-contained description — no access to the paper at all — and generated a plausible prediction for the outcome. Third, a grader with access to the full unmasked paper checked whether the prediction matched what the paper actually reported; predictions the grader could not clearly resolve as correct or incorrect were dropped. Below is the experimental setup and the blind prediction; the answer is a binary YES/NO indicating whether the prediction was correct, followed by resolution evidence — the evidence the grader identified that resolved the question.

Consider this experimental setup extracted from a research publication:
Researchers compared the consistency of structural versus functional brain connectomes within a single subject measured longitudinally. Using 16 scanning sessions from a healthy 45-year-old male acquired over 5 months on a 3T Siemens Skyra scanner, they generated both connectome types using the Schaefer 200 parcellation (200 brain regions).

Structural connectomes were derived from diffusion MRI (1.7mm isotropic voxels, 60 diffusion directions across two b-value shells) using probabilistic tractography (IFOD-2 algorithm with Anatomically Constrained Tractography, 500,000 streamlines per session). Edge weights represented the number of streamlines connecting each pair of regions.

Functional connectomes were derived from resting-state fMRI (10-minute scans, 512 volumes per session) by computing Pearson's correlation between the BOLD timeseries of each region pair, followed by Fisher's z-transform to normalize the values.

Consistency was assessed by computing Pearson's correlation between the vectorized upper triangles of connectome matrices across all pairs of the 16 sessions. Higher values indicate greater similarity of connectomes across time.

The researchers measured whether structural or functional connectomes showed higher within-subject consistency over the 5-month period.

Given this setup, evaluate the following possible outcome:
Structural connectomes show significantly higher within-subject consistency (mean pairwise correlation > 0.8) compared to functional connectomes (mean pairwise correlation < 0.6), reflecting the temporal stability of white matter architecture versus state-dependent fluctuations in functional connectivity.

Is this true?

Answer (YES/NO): NO